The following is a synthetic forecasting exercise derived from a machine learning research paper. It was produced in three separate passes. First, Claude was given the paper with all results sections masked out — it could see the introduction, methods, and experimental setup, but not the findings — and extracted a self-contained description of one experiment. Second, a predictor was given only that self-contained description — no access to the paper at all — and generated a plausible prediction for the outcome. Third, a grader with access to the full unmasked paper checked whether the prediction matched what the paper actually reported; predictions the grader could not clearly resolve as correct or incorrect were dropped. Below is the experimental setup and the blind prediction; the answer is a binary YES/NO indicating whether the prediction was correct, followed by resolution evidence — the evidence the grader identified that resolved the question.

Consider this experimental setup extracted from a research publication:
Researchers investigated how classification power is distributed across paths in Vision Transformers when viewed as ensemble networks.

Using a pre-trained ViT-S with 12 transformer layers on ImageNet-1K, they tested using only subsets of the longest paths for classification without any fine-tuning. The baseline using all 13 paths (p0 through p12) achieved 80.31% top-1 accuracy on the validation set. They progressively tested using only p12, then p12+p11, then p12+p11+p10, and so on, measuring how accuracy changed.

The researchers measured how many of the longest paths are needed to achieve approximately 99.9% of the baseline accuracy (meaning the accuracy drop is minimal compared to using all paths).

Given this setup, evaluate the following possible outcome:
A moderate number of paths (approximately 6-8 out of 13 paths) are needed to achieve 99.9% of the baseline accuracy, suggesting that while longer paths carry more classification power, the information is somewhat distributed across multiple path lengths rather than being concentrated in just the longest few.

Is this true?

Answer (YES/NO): NO